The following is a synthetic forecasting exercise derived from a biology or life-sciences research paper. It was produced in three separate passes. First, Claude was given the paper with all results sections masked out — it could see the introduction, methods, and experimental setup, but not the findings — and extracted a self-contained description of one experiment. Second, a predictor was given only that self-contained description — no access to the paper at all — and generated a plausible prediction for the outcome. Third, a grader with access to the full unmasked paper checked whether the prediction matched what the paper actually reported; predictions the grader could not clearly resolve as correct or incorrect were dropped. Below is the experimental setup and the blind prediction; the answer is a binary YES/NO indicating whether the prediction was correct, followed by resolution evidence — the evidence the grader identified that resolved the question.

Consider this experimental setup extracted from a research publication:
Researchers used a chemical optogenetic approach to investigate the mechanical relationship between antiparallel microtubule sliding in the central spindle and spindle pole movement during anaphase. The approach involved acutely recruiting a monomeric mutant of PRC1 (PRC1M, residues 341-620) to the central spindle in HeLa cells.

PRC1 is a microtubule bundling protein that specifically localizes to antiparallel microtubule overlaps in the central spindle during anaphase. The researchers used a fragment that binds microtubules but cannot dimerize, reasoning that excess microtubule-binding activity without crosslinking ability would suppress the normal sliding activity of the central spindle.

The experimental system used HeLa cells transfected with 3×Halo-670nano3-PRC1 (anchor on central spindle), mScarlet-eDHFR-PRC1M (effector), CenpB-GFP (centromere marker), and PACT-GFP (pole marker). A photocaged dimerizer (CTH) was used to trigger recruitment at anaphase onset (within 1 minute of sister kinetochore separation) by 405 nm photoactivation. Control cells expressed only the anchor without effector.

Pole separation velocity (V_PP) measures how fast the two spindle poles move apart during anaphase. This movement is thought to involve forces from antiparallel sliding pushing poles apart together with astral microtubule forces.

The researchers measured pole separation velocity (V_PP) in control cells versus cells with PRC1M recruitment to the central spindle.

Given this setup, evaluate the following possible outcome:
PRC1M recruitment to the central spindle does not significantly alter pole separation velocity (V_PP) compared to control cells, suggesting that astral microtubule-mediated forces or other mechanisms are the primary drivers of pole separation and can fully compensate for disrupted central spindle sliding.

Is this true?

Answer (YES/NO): NO